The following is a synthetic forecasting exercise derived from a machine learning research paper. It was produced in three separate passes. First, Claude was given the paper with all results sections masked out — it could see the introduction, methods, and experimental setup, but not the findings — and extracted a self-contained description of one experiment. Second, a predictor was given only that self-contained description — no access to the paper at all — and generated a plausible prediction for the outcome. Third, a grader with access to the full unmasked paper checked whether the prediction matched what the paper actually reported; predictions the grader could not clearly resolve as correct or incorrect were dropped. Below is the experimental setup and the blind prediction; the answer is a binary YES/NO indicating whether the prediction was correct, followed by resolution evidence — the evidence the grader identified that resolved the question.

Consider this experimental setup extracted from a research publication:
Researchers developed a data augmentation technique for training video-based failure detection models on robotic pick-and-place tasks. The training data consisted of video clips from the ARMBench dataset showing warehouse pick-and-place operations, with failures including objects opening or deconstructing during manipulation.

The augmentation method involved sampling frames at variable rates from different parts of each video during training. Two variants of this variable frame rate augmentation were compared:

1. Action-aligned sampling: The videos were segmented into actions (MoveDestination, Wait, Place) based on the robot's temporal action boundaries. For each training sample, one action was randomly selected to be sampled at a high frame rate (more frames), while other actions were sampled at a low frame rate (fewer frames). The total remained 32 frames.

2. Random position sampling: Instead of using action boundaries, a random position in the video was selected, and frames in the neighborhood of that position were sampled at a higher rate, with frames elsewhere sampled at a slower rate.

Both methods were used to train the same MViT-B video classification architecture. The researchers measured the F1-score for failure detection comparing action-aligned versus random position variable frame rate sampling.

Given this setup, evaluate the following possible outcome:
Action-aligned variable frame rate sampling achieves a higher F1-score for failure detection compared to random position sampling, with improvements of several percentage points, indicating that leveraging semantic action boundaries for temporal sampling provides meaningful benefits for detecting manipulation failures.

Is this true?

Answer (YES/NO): NO